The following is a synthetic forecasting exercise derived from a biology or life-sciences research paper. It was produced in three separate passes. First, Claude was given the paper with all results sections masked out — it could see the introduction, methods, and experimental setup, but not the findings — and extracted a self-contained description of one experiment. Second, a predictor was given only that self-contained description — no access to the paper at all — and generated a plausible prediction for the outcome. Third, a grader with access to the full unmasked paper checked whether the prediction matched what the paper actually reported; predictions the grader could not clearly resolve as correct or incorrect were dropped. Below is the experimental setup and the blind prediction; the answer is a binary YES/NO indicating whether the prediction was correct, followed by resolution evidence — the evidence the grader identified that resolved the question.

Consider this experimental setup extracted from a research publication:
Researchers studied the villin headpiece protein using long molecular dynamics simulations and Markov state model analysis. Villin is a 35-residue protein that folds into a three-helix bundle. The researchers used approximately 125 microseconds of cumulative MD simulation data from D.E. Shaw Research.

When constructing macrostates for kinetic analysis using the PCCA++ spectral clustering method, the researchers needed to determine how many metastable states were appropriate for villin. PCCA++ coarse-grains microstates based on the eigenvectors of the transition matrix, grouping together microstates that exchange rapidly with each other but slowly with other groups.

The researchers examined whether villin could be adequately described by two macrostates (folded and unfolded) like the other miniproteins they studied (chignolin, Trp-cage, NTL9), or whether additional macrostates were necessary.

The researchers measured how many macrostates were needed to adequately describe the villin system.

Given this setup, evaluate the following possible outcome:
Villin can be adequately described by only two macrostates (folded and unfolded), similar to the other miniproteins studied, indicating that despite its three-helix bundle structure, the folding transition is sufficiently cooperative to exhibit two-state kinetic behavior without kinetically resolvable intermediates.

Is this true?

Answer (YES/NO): NO